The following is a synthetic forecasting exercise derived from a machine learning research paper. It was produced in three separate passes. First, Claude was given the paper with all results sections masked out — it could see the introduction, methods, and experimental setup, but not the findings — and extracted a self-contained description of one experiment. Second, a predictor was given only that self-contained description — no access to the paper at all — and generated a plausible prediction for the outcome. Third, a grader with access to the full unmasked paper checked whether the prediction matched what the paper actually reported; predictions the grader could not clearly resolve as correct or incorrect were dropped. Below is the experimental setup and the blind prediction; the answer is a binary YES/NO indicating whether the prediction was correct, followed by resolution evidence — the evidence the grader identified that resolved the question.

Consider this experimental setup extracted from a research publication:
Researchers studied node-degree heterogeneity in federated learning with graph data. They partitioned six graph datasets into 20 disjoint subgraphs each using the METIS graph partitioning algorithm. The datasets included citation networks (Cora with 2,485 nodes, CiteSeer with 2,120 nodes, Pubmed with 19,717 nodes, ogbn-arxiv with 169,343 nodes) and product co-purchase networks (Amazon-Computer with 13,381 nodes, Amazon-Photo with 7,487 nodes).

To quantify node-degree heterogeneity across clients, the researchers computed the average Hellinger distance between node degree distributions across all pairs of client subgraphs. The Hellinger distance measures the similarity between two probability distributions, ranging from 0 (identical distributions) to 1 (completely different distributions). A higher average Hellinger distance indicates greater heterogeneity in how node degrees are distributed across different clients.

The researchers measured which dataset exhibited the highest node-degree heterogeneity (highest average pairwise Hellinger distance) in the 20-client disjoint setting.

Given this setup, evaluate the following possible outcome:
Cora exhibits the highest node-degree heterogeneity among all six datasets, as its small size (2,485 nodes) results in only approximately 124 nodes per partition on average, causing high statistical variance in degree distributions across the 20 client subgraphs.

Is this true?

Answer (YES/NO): YES